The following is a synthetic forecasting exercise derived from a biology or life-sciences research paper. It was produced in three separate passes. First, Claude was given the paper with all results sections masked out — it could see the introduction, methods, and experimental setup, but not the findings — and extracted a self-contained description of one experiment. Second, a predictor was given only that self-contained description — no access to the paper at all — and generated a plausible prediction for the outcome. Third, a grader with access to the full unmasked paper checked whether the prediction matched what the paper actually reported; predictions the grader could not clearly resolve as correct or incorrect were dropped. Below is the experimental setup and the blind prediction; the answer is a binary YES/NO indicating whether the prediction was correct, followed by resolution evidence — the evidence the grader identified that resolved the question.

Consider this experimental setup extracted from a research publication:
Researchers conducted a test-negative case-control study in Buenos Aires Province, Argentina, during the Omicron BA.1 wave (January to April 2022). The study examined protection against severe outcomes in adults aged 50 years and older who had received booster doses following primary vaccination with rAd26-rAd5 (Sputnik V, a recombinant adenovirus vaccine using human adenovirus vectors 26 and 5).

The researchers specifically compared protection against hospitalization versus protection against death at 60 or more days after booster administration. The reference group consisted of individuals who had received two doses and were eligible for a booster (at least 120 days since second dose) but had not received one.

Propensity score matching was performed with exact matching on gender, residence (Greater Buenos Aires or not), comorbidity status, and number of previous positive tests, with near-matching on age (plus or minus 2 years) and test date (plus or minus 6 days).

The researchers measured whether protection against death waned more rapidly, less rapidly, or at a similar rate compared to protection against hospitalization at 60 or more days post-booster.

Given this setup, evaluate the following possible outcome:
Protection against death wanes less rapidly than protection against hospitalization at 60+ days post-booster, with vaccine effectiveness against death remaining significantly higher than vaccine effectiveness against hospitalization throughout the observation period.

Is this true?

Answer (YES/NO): NO